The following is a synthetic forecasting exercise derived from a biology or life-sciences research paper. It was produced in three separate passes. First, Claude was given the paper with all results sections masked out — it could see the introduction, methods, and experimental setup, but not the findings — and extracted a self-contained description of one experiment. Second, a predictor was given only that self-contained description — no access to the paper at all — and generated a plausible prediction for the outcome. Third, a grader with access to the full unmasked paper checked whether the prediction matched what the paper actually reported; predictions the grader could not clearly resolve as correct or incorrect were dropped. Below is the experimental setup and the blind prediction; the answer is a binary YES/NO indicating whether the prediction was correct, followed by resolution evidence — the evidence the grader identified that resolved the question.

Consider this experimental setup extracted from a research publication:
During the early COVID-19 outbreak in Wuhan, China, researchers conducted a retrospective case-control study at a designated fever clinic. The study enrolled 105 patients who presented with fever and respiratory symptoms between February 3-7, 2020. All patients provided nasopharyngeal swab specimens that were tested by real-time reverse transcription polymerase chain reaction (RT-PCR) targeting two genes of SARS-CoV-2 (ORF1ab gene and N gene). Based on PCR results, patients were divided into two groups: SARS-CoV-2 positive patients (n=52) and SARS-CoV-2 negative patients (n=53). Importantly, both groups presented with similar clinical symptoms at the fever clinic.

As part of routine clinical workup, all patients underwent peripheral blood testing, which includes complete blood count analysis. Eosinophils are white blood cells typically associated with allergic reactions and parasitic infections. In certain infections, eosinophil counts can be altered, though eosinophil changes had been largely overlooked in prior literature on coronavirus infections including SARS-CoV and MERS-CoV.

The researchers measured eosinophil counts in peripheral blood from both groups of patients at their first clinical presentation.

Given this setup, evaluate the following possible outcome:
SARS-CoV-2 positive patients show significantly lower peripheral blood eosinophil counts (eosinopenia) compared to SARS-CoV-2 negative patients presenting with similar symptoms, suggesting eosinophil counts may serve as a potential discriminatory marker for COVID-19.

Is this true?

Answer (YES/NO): YES